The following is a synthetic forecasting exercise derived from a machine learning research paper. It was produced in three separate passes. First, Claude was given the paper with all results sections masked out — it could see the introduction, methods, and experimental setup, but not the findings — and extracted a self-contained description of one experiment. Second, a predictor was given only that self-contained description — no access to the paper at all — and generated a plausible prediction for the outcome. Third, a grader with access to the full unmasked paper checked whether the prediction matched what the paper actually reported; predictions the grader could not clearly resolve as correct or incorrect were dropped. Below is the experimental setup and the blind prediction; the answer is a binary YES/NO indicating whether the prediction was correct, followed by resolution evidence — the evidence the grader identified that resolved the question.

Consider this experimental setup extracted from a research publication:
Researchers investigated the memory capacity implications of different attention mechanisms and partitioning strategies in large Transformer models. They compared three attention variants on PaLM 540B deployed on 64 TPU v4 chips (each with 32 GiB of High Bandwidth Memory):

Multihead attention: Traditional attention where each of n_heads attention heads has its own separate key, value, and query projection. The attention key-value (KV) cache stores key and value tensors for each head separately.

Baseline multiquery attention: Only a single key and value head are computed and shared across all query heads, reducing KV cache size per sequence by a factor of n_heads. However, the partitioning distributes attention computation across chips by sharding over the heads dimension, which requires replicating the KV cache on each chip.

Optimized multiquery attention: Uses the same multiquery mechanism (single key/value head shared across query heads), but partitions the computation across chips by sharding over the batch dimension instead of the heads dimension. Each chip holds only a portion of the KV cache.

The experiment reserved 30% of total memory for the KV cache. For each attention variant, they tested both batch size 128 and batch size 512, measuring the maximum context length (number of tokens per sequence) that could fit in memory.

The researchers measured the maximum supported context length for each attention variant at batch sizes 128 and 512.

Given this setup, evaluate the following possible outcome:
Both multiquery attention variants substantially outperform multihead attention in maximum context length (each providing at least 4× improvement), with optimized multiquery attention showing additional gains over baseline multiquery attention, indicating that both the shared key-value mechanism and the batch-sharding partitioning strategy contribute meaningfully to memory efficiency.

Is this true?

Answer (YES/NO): NO